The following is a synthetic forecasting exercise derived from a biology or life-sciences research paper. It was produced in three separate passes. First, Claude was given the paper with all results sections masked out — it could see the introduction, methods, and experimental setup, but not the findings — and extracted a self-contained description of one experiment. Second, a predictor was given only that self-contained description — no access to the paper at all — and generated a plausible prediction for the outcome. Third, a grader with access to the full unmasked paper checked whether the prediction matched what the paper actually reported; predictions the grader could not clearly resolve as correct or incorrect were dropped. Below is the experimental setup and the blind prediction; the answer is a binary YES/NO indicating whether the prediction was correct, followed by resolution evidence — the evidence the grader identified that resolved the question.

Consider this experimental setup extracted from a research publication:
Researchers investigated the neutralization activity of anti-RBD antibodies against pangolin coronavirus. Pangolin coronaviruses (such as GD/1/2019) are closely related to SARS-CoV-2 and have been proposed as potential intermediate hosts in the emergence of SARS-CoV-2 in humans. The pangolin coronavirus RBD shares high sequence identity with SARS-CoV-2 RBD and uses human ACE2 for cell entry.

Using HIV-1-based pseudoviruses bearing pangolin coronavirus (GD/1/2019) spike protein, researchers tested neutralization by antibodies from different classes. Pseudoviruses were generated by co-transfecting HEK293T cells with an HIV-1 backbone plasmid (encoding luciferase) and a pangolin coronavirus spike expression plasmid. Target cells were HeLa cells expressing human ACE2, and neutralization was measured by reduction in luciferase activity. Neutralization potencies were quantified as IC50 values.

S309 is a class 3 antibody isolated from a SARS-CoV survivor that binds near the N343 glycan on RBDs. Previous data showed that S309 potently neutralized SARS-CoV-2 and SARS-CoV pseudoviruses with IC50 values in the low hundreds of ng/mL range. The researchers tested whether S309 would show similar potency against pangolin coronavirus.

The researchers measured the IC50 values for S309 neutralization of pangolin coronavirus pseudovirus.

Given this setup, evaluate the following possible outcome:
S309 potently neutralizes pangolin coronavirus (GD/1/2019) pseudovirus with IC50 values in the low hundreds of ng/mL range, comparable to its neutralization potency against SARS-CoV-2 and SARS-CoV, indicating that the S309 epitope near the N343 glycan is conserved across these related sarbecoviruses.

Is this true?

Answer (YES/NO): NO